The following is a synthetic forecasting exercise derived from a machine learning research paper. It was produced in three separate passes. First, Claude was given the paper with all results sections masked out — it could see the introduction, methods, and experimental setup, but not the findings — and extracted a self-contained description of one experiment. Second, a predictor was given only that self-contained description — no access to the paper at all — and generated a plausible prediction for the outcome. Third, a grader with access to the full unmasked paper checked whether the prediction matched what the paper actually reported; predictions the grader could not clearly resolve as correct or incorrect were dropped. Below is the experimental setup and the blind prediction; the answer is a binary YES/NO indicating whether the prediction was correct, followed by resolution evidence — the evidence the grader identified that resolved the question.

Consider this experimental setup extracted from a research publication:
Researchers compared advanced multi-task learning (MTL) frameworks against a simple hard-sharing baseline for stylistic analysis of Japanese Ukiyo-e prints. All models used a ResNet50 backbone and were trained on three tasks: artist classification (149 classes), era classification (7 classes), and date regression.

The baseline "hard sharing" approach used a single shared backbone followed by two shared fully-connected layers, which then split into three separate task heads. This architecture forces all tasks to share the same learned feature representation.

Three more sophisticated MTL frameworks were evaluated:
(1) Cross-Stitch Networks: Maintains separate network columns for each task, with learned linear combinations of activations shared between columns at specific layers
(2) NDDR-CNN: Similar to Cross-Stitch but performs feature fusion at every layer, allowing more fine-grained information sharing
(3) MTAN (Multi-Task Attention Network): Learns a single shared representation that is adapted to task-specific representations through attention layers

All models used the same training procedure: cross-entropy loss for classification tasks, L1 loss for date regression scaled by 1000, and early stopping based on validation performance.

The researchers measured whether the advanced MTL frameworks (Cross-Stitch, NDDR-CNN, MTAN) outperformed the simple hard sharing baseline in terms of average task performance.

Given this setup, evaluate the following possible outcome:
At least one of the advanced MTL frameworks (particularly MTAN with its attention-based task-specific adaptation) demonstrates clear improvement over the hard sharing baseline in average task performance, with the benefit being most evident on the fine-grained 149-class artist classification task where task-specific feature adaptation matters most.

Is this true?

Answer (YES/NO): YES